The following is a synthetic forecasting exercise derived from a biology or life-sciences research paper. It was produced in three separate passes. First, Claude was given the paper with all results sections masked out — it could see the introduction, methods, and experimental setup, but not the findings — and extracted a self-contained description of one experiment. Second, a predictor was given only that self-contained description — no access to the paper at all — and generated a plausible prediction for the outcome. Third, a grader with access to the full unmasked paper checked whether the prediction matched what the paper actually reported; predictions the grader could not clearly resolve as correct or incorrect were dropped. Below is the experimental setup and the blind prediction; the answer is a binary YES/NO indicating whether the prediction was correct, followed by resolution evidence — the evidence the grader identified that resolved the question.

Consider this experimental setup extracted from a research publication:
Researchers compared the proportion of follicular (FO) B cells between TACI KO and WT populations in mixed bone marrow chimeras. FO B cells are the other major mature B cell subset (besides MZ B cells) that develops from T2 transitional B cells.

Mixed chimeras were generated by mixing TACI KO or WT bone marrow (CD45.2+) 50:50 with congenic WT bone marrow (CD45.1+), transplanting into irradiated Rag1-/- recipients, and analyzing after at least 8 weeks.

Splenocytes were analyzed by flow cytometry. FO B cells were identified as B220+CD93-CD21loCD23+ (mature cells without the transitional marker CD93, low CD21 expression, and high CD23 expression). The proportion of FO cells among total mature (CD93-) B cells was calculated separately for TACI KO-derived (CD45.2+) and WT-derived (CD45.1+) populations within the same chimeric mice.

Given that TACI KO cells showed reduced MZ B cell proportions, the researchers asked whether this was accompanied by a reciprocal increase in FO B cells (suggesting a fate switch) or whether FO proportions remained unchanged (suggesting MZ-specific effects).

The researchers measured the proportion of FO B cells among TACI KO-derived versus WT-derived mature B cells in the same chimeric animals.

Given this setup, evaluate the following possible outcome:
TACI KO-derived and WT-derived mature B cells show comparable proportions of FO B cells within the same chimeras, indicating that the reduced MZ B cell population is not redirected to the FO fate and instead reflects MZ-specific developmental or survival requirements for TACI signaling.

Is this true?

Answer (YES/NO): NO